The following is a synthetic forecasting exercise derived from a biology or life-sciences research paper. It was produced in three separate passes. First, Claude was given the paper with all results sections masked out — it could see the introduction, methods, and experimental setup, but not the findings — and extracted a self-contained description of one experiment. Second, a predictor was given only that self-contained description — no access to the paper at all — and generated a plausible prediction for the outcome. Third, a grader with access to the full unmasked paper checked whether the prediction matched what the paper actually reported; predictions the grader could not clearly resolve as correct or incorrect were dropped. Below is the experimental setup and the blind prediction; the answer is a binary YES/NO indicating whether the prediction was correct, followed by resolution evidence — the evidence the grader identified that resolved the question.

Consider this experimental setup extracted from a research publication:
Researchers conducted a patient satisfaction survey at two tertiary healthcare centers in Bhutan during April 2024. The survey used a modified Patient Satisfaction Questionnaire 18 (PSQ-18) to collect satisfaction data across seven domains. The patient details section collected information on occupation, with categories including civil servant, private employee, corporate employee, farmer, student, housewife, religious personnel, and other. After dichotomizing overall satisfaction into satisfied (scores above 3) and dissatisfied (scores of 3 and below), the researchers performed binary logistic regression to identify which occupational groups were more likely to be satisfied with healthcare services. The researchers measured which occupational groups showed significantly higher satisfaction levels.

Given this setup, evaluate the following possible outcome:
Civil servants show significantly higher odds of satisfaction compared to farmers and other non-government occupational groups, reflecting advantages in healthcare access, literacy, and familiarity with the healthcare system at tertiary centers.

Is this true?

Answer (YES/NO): NO